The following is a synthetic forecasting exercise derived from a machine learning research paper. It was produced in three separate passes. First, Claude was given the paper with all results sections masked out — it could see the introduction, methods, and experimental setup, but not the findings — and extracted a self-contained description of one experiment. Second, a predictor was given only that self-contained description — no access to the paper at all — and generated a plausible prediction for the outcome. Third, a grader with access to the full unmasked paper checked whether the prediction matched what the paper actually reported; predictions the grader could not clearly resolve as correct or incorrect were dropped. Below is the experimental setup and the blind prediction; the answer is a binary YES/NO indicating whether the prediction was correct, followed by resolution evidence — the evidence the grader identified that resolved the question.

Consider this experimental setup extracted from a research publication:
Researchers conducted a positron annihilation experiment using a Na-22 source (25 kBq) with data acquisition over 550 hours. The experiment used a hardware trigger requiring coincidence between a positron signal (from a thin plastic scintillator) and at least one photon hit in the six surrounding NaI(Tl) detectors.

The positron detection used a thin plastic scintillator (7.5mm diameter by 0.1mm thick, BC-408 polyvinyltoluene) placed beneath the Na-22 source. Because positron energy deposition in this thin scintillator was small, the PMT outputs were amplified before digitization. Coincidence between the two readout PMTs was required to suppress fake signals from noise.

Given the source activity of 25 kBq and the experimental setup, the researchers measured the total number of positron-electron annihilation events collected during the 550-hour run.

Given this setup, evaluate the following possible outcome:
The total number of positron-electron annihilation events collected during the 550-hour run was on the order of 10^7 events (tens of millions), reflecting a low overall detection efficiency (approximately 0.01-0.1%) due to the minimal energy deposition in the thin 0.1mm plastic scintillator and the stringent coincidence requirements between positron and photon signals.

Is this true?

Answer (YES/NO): YES